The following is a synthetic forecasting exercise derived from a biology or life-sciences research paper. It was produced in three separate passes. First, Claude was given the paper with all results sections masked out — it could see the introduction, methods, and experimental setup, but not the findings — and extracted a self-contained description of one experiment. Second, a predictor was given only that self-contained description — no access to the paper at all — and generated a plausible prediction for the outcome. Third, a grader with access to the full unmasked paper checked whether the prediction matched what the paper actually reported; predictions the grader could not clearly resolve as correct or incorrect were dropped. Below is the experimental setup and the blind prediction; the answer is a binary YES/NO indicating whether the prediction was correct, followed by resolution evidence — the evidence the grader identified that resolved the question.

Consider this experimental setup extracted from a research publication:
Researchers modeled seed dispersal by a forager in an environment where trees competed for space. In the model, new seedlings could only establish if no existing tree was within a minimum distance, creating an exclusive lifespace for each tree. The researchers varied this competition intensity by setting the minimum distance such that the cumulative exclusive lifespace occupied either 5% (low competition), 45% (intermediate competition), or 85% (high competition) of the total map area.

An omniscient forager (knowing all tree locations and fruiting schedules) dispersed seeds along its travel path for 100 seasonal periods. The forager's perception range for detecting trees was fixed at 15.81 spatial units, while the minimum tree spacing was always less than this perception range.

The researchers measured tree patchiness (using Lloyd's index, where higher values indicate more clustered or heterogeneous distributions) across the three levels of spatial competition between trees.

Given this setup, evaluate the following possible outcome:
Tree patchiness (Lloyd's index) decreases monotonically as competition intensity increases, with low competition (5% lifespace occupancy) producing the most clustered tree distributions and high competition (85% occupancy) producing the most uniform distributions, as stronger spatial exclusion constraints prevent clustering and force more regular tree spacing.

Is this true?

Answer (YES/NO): YES